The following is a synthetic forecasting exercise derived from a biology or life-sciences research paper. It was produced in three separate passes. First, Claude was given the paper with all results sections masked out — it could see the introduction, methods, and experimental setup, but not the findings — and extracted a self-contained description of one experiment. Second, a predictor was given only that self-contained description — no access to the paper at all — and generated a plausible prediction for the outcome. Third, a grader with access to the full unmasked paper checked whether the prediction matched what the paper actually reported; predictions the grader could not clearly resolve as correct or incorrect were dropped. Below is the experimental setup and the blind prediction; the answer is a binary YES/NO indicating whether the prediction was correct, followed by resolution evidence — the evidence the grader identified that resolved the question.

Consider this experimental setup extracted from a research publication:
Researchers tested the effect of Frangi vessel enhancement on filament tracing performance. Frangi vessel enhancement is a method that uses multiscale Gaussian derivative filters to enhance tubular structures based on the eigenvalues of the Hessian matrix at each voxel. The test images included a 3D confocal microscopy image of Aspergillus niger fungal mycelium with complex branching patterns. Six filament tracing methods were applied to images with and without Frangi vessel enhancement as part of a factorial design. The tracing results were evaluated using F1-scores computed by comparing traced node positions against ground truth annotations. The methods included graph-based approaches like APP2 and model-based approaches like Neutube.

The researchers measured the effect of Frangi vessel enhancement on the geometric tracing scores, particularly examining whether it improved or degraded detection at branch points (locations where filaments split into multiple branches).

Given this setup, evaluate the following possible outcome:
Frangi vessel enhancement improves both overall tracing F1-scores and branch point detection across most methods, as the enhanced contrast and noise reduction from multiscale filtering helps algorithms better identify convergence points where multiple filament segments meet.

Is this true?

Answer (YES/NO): NO